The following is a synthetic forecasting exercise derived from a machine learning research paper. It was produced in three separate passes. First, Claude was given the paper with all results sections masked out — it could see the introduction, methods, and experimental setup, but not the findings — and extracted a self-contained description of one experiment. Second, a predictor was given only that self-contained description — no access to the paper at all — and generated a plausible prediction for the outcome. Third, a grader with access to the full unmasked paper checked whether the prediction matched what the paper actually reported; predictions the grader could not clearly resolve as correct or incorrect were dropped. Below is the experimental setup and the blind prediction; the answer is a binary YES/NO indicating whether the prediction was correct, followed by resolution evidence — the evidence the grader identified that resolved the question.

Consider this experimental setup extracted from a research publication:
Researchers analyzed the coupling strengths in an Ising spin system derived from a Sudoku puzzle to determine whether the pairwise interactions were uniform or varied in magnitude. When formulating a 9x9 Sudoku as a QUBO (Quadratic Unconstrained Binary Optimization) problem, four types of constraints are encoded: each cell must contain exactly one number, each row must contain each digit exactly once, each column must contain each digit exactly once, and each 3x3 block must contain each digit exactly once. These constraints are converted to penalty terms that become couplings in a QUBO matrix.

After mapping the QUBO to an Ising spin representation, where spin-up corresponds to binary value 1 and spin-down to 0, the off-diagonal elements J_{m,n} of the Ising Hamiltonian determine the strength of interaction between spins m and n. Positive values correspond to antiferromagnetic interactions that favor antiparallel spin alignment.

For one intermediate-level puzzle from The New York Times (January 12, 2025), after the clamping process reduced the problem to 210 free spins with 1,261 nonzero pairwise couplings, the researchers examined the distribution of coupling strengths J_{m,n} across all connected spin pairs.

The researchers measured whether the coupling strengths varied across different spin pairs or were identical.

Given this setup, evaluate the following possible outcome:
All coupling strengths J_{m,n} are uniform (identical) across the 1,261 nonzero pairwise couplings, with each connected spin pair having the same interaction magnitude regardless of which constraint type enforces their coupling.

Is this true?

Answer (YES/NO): YES